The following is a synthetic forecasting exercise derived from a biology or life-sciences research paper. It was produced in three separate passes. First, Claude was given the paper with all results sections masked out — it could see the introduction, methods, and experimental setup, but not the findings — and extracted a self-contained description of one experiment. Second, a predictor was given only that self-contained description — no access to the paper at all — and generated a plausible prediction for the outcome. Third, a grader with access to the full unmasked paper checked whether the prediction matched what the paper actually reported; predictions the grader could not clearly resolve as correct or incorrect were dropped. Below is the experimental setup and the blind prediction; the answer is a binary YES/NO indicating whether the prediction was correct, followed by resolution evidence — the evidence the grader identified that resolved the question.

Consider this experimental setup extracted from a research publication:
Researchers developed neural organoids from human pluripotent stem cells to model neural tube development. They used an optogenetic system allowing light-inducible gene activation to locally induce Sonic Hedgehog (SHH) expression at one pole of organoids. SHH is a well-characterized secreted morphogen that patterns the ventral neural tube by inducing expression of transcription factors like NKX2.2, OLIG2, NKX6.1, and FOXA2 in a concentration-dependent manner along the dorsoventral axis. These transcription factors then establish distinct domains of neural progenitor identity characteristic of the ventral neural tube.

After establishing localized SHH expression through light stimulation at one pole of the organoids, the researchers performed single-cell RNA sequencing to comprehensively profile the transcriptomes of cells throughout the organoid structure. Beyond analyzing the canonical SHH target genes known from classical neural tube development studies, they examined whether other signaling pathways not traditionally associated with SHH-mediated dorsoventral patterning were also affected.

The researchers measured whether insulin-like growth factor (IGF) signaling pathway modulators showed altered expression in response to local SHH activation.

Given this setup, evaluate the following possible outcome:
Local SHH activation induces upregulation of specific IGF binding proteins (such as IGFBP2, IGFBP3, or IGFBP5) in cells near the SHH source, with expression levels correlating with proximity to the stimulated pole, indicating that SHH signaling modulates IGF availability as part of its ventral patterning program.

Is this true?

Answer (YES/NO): NO